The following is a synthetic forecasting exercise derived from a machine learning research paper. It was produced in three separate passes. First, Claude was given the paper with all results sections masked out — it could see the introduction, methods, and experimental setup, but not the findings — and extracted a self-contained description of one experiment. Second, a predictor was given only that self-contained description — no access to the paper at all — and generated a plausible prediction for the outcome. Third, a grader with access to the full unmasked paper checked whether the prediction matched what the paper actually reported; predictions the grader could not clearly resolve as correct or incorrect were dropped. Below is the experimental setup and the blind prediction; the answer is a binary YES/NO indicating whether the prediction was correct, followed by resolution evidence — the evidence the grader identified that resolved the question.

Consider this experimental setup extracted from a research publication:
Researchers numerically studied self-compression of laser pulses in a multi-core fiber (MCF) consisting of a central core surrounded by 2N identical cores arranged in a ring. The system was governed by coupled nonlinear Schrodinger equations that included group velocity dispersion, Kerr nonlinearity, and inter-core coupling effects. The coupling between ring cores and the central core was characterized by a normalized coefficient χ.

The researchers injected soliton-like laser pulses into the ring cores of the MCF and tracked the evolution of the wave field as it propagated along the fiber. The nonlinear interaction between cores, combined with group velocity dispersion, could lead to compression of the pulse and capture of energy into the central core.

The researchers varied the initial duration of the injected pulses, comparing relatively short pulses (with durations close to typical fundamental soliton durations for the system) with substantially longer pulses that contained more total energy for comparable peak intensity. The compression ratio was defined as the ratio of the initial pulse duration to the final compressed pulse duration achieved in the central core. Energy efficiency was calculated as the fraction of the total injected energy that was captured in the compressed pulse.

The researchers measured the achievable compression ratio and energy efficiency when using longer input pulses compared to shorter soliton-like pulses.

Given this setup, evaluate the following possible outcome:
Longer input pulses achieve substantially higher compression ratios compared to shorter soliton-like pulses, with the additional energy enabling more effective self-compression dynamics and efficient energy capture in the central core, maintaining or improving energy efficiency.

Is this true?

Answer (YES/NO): NO